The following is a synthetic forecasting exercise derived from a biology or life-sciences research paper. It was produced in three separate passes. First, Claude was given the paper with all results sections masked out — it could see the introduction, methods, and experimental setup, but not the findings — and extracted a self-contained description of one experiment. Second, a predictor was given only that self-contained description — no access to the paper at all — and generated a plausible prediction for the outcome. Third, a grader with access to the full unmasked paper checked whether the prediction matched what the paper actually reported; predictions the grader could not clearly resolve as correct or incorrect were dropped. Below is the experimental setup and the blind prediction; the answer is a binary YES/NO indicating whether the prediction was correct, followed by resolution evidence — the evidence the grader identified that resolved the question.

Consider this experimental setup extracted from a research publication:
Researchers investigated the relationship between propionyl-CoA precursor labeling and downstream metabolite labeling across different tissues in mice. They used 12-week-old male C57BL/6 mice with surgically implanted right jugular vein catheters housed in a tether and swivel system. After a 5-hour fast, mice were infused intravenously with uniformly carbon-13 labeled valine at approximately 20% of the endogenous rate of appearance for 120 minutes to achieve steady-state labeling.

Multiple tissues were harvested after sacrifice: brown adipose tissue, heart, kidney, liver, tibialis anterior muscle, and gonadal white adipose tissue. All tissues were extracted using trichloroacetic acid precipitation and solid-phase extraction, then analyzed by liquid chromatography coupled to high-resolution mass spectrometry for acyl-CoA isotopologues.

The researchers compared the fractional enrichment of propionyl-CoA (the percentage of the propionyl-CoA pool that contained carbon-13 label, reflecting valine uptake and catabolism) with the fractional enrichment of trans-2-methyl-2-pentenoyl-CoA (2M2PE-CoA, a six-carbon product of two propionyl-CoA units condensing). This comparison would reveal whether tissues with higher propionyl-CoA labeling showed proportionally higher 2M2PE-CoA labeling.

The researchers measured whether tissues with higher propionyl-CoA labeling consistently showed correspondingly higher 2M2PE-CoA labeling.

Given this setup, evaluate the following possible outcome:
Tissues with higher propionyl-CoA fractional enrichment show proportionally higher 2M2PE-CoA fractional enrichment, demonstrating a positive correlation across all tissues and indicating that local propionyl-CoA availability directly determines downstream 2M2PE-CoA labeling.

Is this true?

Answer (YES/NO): NO